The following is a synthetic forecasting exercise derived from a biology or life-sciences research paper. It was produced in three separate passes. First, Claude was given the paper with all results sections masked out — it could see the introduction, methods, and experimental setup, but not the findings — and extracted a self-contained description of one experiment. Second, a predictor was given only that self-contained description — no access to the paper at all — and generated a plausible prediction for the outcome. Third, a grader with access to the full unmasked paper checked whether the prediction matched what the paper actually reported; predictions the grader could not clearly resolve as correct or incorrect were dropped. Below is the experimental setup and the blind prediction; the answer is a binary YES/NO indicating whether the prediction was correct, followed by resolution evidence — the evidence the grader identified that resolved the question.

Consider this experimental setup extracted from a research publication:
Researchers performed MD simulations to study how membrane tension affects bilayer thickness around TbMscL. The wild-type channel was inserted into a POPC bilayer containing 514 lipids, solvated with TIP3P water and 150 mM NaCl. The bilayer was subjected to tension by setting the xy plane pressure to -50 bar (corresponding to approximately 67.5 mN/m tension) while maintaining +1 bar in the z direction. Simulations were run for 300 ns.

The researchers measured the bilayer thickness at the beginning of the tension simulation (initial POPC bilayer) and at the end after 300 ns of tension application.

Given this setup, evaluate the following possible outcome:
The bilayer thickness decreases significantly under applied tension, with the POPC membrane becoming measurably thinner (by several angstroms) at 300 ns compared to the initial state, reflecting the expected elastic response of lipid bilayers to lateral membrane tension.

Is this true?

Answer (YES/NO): YES